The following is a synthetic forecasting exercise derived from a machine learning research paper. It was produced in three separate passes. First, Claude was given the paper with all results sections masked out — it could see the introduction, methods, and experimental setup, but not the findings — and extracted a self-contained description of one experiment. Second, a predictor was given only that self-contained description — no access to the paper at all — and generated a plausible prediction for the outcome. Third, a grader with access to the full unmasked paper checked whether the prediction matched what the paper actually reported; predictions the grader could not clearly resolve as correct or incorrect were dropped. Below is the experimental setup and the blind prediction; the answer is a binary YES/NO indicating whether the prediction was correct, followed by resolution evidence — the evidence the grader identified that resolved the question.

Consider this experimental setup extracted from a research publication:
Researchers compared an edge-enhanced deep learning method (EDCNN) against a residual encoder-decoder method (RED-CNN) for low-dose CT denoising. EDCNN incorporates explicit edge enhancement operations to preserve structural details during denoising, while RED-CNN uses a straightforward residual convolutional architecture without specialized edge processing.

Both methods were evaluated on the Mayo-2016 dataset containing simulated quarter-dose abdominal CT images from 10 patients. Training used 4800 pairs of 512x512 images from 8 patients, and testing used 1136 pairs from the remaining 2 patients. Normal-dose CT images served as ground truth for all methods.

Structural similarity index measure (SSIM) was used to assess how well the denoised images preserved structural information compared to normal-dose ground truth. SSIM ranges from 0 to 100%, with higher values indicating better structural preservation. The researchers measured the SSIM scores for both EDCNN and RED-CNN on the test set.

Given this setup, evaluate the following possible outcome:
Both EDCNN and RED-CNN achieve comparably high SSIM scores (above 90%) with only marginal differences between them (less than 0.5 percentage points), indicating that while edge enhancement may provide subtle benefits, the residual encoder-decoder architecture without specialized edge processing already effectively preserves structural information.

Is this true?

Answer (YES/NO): NO